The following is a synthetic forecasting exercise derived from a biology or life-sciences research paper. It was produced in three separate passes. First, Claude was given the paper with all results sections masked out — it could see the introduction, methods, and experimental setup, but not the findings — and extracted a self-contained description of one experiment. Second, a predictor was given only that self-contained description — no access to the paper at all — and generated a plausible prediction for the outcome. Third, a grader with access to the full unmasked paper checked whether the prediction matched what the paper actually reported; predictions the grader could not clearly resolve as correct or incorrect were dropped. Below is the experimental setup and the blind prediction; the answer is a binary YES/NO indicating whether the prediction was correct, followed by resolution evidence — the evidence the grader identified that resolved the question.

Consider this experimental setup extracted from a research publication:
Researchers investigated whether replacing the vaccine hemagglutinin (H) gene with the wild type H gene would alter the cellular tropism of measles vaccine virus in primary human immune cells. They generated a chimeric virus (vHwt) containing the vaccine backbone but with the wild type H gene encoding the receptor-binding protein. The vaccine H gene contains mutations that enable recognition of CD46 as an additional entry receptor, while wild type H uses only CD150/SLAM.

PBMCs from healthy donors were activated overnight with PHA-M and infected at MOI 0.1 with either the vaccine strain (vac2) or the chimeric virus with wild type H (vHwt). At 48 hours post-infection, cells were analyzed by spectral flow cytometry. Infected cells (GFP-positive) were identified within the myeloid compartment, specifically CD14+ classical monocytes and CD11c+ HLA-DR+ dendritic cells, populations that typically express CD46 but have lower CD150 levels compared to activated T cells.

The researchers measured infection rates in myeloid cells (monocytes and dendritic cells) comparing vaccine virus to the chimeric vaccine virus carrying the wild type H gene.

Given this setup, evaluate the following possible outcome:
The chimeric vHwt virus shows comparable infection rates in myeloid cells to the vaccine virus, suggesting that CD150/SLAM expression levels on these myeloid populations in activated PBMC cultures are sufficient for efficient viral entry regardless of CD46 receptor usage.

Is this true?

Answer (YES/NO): NO